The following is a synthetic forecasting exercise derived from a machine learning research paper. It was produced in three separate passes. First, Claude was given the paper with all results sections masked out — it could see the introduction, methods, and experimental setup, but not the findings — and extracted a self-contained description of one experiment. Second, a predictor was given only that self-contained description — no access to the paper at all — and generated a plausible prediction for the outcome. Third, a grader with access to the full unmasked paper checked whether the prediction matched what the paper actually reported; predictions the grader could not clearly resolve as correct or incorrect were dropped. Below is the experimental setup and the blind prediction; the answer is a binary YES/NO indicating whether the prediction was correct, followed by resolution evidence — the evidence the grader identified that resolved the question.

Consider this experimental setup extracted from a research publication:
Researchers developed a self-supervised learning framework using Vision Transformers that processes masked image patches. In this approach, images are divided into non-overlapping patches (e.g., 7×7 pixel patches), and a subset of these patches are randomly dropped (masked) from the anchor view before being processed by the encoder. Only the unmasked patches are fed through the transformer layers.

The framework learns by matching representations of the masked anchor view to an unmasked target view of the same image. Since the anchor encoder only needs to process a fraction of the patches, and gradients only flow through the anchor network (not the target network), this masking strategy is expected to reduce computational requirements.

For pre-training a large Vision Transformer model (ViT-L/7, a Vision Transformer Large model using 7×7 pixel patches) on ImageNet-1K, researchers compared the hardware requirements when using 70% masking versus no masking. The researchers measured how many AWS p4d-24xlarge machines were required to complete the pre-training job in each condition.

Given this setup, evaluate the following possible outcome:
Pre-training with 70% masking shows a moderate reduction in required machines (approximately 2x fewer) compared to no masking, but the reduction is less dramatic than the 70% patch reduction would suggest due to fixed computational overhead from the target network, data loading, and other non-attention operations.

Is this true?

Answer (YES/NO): NO